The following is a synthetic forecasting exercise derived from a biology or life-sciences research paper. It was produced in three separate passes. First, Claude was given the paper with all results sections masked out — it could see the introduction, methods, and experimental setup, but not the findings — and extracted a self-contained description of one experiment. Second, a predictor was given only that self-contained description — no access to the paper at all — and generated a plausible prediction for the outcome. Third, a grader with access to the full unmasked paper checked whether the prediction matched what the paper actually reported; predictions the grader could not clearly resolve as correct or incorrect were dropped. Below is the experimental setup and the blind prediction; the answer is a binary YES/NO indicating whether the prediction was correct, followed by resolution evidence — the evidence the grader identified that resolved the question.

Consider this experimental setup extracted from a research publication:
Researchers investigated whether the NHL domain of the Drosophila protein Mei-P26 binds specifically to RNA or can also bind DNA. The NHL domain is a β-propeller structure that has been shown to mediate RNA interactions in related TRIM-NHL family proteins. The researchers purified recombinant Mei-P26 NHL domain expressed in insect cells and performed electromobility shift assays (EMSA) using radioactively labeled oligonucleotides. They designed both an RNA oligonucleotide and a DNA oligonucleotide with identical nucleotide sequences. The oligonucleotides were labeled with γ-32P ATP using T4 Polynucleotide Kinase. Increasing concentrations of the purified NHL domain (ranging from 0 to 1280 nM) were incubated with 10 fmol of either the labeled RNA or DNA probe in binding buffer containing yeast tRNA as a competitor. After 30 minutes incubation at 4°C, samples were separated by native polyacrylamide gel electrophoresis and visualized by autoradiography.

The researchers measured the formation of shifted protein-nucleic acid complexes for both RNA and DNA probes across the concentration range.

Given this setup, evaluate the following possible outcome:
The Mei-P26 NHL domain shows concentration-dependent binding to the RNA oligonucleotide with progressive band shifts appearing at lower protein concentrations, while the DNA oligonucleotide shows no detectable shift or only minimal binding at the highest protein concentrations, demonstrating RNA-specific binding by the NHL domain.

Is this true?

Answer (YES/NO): YES